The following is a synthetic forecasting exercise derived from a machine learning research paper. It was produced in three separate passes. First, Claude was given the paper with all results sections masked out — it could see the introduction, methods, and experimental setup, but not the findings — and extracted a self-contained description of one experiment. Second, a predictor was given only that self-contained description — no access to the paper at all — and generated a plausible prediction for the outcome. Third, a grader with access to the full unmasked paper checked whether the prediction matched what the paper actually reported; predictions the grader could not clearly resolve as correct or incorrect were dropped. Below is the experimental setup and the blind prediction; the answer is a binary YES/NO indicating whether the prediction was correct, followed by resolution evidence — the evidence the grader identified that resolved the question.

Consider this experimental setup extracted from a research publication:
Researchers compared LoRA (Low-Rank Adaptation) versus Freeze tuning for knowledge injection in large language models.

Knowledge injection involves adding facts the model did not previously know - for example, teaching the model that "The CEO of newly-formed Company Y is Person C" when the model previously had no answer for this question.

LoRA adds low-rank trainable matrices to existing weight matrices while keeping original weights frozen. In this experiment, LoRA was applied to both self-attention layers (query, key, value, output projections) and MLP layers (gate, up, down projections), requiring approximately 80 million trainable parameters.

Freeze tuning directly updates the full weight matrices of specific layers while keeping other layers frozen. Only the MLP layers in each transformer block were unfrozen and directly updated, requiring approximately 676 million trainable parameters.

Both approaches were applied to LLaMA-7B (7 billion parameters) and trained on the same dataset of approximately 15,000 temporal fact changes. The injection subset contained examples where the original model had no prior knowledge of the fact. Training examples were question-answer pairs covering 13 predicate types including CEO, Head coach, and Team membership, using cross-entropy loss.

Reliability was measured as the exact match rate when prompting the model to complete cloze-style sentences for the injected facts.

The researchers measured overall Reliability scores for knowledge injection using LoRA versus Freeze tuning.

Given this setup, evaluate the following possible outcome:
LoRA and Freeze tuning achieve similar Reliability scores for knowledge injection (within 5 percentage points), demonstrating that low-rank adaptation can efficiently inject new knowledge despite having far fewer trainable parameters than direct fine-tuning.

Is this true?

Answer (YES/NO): NO